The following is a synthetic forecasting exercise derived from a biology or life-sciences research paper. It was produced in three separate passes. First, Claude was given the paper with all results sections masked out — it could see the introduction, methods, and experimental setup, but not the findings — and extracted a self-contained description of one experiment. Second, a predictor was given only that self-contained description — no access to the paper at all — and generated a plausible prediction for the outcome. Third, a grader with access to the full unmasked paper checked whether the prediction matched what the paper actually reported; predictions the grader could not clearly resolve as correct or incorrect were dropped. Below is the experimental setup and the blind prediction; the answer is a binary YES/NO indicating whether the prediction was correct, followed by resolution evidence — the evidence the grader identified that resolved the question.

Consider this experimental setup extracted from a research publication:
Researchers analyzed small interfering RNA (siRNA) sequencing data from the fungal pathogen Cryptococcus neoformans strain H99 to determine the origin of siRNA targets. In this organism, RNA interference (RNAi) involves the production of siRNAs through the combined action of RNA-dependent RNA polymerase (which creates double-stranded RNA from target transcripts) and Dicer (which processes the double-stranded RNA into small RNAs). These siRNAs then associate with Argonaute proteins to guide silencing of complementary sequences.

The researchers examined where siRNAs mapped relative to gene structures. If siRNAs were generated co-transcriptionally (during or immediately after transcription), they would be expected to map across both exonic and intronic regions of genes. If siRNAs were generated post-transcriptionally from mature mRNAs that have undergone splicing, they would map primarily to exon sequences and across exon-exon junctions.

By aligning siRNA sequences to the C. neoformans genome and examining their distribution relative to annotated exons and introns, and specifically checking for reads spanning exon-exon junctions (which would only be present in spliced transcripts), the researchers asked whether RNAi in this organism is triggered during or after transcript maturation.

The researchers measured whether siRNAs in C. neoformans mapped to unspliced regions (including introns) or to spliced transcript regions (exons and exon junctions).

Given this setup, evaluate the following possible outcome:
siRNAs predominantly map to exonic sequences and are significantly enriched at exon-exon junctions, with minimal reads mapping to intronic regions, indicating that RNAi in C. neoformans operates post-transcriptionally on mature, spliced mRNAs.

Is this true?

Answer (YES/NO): YES